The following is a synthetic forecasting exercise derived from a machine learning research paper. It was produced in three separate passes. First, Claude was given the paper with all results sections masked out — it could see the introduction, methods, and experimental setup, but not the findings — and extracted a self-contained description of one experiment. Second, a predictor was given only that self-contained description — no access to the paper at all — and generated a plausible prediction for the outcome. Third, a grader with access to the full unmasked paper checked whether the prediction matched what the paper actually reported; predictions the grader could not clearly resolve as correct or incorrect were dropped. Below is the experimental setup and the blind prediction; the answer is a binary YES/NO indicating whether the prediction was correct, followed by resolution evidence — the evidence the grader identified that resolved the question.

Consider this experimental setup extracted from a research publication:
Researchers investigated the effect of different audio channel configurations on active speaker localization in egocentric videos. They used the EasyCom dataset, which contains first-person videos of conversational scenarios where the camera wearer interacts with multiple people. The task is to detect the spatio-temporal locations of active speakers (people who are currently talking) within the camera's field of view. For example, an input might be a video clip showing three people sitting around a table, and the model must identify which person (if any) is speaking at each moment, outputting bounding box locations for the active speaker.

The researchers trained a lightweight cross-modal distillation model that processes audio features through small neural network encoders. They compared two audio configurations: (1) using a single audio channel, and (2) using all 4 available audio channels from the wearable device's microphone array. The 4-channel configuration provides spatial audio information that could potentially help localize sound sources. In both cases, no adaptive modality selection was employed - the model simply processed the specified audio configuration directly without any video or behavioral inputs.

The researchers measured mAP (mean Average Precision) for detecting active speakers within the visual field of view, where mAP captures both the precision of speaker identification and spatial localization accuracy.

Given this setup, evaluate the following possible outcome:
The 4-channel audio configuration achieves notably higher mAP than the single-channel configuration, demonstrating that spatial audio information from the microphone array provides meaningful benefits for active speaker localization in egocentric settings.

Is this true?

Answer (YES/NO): YES